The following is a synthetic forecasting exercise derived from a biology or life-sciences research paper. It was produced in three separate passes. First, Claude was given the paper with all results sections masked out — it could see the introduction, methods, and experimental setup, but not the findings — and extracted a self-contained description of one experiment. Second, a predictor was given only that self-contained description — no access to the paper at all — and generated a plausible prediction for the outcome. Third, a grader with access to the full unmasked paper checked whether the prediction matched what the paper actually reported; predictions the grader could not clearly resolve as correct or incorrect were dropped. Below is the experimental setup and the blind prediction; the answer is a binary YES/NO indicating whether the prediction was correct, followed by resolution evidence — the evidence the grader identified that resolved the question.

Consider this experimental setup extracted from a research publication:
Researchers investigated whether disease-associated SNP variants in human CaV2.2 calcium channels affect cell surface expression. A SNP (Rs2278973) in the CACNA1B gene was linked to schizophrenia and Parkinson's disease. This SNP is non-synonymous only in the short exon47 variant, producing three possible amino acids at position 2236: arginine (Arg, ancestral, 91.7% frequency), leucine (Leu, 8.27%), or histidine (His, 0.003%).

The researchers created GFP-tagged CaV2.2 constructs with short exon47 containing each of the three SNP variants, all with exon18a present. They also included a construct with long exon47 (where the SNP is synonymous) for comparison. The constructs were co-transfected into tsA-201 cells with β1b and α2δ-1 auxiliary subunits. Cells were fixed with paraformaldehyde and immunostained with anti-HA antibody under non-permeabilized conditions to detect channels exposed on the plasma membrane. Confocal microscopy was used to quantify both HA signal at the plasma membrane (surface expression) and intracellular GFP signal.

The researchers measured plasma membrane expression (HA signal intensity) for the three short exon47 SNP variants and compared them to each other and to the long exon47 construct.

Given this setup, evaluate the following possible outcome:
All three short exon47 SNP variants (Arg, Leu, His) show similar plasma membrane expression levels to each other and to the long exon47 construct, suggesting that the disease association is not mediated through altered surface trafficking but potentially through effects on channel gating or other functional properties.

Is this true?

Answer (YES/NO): NO